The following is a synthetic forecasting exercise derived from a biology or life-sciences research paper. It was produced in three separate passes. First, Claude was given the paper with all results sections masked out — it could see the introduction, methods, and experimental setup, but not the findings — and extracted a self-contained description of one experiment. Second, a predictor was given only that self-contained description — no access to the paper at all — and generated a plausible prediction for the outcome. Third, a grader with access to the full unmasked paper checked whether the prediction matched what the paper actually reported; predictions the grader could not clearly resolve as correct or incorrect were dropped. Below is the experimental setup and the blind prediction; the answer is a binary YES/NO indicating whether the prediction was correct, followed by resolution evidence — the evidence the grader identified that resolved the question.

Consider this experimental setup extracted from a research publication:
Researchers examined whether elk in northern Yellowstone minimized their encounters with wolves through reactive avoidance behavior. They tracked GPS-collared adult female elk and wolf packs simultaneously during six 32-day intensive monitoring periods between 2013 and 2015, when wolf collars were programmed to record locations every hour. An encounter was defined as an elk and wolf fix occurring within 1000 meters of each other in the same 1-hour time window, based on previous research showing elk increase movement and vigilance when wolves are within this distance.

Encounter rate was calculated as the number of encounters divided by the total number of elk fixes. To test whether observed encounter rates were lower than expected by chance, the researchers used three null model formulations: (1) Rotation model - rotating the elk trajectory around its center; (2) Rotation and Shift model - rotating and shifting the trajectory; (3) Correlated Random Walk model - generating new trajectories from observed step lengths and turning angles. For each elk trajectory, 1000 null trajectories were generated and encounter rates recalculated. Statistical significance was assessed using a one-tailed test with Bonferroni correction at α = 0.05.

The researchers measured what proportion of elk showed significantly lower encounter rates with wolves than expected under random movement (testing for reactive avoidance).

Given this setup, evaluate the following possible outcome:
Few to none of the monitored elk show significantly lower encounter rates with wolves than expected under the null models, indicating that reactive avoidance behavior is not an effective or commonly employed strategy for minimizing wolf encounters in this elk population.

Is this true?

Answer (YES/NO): YES